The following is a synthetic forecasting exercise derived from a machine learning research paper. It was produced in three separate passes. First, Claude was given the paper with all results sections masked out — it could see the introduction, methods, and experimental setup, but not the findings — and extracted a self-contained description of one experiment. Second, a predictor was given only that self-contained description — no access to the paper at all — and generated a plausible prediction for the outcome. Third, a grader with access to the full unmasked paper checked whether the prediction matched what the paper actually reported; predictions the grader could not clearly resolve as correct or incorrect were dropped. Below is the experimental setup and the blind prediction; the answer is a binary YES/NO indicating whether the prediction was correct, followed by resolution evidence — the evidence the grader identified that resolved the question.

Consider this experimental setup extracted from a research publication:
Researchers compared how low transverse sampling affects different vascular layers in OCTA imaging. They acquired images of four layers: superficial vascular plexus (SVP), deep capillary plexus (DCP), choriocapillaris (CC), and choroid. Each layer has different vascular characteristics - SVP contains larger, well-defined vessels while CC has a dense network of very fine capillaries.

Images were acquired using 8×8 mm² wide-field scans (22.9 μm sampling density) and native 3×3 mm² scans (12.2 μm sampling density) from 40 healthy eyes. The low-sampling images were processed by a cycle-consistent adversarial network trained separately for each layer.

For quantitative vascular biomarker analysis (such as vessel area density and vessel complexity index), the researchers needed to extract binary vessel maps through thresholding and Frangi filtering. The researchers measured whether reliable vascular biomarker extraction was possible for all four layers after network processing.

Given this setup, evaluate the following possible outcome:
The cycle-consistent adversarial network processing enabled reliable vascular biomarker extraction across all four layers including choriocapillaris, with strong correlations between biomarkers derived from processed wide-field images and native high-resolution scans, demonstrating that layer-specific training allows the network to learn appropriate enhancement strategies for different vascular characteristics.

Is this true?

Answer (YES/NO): NO